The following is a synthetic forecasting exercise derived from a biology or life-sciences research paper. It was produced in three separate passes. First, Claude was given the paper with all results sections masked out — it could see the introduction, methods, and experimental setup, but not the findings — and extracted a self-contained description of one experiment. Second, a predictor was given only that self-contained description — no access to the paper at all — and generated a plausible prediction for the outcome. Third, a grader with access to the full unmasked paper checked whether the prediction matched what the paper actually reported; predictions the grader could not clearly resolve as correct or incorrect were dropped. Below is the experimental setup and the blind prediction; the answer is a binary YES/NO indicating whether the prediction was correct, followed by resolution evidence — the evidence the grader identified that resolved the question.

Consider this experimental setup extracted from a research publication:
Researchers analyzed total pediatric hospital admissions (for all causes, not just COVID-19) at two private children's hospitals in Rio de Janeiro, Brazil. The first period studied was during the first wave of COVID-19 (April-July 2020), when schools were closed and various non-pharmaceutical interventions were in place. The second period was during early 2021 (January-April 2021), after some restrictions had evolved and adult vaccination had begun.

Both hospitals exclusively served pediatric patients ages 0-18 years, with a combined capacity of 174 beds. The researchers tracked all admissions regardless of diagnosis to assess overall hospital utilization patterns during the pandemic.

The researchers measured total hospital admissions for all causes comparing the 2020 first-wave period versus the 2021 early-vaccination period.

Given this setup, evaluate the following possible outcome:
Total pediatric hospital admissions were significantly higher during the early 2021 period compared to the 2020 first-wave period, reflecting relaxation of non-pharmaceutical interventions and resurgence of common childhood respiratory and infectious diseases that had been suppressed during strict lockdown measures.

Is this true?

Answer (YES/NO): YES